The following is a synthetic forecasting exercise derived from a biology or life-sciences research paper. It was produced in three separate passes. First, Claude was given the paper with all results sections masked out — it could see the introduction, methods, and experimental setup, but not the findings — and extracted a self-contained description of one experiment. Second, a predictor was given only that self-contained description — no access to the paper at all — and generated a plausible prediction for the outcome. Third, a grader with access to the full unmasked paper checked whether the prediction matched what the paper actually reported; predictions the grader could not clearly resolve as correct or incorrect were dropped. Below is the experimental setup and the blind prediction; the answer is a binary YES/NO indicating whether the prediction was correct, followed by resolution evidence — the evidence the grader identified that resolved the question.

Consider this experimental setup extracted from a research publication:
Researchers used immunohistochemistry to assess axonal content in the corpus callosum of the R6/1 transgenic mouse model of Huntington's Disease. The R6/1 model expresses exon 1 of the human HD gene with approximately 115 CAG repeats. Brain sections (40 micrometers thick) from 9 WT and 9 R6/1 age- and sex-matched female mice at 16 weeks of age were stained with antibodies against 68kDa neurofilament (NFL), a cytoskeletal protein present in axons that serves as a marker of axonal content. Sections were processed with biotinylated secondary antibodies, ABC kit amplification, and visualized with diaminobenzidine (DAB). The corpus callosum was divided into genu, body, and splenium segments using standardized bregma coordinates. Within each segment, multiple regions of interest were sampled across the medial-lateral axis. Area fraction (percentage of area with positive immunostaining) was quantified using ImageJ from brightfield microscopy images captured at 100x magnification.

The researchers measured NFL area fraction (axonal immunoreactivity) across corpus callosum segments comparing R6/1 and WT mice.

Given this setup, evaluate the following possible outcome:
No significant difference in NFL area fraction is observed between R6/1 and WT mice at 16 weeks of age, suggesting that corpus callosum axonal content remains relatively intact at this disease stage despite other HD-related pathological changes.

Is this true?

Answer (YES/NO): NO